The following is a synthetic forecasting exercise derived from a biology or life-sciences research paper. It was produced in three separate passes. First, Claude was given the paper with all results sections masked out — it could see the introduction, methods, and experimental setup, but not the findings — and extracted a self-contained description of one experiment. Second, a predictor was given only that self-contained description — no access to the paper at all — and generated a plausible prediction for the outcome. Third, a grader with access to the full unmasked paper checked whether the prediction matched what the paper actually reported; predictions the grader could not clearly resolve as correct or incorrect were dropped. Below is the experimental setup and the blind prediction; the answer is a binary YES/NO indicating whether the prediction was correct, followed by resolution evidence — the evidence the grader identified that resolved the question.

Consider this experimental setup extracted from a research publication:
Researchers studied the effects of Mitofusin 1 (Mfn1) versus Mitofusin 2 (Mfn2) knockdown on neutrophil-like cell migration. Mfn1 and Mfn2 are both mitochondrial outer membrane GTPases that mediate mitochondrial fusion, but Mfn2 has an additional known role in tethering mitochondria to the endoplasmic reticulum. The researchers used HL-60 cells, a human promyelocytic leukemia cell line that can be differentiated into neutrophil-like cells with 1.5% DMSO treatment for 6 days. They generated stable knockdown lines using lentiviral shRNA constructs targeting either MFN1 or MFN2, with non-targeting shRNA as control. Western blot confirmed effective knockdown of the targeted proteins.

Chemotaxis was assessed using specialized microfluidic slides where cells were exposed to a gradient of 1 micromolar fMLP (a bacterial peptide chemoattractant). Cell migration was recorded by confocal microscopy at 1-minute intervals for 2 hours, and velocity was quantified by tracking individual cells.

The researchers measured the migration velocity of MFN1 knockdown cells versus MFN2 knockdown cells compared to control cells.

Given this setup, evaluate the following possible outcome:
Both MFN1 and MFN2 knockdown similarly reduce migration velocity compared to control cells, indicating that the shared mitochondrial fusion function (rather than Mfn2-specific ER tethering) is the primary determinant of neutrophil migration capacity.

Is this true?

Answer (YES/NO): NO